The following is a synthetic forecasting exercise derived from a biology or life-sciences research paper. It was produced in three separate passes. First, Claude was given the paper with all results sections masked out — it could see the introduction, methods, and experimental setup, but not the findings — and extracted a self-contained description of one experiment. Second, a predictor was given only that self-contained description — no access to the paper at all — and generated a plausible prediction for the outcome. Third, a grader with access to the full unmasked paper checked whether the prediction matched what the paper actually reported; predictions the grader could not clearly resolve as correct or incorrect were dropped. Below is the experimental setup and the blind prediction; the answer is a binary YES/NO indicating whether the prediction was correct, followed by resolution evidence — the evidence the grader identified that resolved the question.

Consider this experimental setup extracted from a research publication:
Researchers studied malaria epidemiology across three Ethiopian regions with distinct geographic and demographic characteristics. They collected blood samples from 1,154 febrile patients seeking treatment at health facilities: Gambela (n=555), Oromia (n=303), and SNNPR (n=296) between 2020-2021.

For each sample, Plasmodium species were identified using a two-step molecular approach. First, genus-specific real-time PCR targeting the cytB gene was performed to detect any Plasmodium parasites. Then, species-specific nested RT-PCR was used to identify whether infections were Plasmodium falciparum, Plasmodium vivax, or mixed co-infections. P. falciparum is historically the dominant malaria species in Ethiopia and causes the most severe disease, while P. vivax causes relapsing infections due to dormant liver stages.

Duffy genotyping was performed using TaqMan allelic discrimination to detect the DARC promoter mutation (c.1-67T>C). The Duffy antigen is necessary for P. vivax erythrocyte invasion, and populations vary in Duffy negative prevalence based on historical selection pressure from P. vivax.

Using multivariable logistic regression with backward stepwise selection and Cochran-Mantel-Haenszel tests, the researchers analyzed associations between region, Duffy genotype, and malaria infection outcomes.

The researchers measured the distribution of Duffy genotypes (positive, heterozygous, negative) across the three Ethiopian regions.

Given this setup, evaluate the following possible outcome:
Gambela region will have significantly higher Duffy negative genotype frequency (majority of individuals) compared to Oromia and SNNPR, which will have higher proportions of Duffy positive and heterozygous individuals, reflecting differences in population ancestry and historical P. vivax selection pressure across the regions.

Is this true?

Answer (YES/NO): NO